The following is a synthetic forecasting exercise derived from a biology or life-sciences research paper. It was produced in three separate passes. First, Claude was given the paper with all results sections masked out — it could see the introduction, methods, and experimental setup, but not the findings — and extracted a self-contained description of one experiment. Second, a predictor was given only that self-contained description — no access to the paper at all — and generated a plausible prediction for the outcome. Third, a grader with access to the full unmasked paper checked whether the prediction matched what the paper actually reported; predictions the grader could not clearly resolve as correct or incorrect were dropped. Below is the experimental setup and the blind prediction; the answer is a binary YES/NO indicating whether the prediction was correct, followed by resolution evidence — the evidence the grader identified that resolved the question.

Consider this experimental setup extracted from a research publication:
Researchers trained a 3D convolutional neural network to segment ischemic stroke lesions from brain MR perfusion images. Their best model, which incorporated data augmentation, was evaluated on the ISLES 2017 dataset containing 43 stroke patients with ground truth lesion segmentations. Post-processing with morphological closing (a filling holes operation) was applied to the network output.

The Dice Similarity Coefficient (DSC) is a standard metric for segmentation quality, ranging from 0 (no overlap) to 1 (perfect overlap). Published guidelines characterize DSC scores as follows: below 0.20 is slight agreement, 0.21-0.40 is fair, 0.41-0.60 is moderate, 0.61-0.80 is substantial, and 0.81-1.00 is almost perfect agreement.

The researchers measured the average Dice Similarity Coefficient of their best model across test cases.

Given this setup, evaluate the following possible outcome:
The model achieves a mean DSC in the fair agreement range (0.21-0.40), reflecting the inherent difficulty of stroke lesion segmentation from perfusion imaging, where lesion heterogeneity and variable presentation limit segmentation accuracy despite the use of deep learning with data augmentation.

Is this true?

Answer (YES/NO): YES